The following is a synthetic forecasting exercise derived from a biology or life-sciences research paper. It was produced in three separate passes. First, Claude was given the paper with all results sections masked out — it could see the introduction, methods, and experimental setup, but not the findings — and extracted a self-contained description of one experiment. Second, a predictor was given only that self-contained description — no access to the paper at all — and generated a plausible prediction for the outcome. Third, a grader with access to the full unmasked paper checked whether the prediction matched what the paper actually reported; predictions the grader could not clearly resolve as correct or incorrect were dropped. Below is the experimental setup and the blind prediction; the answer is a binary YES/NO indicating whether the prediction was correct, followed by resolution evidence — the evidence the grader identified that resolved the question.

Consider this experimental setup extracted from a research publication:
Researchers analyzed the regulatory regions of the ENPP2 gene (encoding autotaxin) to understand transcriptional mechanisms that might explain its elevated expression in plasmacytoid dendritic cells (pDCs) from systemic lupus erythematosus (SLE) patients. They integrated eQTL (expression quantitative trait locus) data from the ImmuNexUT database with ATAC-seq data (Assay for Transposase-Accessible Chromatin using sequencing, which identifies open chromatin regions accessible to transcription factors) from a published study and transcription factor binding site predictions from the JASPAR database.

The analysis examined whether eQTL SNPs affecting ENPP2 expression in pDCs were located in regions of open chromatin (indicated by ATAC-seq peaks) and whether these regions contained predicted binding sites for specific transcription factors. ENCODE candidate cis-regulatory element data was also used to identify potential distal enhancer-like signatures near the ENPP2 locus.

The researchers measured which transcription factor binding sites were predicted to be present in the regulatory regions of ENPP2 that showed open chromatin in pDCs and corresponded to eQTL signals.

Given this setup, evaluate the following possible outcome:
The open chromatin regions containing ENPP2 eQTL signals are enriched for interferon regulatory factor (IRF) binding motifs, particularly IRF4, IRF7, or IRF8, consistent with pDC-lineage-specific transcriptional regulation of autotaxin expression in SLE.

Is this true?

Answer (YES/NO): NO